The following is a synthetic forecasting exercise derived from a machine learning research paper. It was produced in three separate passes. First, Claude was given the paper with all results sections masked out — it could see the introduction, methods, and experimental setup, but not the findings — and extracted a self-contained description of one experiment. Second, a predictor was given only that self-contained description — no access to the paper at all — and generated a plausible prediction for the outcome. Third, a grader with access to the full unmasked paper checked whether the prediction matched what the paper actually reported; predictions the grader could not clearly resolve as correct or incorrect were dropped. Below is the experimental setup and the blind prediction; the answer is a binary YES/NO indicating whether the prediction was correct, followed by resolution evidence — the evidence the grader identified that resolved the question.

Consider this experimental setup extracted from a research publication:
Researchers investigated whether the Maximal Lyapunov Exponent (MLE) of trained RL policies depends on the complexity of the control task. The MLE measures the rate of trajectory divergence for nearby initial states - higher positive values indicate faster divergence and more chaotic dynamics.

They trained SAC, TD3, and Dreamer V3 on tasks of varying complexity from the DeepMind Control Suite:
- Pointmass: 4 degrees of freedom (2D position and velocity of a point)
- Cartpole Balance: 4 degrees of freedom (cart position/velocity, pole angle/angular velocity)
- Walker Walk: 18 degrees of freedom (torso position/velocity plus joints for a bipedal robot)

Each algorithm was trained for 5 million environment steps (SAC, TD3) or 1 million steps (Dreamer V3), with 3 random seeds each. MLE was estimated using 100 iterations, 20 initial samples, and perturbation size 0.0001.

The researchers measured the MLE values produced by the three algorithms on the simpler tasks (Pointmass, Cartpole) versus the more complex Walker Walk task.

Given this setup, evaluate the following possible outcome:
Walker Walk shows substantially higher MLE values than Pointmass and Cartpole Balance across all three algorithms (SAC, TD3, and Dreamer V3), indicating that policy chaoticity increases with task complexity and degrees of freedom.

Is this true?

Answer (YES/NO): YES